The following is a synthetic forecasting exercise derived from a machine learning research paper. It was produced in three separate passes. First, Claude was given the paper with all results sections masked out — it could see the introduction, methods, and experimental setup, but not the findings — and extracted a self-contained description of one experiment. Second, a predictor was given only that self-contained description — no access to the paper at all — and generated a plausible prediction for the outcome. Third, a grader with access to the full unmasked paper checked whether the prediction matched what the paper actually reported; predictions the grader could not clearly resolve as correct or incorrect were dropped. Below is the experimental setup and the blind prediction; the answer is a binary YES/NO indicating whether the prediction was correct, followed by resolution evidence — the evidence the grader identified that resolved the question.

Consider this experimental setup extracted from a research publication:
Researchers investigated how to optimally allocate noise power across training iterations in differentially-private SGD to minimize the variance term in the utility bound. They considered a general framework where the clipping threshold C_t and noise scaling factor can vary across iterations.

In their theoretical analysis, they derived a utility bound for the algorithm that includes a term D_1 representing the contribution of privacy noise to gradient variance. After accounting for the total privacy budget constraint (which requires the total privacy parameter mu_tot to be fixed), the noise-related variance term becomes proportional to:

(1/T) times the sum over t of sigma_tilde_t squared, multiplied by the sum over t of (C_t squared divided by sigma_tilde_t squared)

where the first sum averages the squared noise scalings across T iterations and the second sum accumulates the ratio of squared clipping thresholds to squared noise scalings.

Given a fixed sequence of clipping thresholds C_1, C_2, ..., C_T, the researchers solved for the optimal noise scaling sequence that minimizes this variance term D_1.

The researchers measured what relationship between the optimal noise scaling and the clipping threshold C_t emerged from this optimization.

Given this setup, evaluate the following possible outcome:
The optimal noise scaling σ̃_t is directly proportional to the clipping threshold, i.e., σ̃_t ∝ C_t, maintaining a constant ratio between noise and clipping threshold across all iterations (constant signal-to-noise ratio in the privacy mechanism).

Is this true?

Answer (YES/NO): NO